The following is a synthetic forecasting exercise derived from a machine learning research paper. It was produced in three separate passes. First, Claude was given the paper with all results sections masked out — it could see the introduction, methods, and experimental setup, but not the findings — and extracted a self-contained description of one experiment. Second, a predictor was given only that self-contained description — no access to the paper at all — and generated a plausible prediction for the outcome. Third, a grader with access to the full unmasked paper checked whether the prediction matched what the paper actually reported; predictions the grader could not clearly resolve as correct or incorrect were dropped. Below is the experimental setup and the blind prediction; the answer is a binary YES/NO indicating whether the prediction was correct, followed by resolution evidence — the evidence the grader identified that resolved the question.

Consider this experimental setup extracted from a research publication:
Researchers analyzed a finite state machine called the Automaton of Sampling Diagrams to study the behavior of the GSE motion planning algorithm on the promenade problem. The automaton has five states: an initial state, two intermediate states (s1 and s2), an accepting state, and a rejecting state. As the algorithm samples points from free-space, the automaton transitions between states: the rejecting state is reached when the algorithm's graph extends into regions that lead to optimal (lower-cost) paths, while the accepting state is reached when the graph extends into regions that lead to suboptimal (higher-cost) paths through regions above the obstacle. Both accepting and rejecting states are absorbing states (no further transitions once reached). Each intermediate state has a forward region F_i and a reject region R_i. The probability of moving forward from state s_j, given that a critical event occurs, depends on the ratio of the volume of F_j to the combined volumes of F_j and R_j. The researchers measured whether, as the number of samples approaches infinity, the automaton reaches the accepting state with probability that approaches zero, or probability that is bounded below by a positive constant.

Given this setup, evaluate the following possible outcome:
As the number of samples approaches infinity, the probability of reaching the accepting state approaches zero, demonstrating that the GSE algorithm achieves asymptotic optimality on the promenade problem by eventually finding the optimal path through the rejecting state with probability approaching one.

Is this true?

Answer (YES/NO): NO